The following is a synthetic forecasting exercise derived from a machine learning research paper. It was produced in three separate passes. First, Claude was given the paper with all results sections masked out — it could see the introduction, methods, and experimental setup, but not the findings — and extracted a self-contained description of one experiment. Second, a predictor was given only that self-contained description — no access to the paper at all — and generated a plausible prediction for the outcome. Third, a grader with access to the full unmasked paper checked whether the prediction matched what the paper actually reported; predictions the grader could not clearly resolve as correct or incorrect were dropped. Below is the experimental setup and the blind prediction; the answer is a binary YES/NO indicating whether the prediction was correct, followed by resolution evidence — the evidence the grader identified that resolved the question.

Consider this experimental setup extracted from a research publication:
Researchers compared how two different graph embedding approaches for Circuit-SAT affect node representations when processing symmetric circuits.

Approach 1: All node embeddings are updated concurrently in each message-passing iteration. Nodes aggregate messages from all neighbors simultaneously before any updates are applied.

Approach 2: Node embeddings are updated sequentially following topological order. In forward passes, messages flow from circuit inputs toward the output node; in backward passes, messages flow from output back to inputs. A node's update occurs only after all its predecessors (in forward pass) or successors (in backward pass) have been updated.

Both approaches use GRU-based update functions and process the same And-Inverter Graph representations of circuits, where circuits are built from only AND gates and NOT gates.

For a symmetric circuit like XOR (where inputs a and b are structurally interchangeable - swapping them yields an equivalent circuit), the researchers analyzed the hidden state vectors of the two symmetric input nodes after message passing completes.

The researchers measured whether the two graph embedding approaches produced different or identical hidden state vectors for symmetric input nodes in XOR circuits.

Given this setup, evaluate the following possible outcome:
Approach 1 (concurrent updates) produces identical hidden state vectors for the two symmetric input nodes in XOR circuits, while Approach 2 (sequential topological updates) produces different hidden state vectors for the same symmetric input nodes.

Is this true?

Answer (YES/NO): NO